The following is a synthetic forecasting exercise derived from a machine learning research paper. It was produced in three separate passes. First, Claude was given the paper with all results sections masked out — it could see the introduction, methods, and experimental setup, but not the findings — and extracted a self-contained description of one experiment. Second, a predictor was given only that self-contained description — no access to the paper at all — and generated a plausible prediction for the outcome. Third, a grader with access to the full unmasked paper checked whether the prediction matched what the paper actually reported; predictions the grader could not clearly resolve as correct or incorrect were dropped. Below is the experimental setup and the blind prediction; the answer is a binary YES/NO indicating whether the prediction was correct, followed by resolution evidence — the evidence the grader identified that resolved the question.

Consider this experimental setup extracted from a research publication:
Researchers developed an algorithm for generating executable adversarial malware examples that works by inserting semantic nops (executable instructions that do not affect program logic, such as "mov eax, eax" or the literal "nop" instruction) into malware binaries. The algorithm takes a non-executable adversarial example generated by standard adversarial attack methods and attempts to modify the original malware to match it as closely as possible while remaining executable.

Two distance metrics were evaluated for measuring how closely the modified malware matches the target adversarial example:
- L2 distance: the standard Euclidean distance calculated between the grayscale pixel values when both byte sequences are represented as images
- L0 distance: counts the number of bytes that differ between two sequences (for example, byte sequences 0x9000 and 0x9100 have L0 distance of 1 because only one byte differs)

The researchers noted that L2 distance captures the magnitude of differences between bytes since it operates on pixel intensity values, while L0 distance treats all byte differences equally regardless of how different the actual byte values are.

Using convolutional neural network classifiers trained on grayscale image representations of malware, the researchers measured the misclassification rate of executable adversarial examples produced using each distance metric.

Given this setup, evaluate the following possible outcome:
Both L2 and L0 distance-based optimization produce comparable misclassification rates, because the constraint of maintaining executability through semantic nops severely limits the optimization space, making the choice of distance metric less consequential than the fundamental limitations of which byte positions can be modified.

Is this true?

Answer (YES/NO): NO